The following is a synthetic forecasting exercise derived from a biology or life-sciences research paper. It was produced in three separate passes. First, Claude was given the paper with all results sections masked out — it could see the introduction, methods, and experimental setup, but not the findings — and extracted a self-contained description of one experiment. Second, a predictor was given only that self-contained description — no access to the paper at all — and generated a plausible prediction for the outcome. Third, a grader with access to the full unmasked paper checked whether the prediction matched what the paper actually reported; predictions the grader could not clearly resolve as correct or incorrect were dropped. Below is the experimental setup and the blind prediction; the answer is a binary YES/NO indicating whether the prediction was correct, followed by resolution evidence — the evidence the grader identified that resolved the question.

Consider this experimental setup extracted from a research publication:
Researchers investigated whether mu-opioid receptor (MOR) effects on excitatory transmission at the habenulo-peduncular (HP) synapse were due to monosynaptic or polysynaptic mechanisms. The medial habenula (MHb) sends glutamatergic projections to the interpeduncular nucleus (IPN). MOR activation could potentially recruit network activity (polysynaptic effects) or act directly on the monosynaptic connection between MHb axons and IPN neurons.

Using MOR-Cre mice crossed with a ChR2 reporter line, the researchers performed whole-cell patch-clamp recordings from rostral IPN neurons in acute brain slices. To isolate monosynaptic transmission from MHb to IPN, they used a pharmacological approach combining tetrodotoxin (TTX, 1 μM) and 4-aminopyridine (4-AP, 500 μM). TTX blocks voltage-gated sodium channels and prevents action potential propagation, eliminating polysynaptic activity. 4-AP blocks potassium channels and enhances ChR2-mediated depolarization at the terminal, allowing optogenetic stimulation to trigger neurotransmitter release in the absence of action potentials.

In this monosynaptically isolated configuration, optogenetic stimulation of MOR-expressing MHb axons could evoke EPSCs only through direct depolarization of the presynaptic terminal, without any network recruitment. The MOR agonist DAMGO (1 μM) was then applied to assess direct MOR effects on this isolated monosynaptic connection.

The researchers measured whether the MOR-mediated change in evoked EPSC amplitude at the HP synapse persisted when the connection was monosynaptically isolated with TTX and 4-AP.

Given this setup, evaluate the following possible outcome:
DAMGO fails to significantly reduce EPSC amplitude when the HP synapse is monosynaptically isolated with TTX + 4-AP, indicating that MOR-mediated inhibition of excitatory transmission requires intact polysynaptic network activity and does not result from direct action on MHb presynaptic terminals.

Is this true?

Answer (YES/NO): NO